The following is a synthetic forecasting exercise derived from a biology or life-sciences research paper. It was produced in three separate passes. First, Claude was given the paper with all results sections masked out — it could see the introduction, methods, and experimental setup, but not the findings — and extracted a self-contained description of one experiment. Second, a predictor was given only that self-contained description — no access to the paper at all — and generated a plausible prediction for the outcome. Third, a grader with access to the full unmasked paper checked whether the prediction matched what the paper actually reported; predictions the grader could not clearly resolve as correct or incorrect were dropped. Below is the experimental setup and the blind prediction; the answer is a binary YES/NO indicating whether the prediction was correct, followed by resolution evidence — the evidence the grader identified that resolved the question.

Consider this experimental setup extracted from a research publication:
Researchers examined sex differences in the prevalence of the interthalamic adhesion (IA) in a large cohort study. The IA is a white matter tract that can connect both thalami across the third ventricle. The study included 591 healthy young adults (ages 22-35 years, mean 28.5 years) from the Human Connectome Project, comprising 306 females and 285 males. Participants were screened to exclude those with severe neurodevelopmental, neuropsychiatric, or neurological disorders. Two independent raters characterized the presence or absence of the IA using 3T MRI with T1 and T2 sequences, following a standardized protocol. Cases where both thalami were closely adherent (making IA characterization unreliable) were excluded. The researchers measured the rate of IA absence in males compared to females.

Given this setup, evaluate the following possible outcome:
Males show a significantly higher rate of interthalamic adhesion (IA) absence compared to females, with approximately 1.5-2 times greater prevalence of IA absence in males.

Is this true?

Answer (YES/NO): NO